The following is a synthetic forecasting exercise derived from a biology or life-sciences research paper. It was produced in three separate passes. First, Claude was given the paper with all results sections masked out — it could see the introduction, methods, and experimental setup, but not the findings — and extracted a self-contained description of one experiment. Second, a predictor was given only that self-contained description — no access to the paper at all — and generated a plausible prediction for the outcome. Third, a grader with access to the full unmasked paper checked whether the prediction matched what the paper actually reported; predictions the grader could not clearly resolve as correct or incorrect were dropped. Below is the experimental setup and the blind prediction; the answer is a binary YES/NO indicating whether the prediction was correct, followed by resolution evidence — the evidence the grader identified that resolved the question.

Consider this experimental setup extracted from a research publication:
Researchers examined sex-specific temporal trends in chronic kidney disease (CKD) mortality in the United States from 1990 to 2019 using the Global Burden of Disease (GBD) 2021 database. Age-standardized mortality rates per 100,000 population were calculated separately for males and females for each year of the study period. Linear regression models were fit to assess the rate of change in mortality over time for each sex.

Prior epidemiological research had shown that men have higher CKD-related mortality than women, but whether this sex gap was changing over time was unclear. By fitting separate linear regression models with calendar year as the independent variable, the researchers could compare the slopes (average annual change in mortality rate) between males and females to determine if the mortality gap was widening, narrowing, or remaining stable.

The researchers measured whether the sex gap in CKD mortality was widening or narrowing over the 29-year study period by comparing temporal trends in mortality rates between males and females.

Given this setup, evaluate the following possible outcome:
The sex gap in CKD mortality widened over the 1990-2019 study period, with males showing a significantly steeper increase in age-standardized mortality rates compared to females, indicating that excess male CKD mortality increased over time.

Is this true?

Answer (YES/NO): YES